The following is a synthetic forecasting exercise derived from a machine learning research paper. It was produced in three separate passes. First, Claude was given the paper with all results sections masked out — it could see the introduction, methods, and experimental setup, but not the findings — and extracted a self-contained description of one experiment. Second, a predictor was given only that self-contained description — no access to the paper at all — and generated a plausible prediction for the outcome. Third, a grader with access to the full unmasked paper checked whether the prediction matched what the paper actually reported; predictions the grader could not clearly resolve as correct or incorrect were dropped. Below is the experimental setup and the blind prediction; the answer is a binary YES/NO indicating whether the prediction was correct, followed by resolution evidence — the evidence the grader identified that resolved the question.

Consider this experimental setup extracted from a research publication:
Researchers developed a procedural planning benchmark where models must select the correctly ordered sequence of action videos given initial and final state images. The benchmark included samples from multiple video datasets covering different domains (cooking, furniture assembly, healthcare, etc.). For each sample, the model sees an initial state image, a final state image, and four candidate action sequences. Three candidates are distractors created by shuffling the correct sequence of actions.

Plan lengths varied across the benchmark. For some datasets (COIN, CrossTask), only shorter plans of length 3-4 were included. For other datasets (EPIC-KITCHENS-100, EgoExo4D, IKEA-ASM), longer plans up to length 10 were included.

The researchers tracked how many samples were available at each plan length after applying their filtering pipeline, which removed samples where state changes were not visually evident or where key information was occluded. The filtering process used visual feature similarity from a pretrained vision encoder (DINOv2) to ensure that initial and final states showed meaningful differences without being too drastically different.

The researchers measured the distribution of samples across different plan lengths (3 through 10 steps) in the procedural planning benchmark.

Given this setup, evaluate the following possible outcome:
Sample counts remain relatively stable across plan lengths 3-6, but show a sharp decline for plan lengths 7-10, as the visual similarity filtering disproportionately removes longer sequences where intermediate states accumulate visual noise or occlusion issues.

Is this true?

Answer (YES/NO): NO